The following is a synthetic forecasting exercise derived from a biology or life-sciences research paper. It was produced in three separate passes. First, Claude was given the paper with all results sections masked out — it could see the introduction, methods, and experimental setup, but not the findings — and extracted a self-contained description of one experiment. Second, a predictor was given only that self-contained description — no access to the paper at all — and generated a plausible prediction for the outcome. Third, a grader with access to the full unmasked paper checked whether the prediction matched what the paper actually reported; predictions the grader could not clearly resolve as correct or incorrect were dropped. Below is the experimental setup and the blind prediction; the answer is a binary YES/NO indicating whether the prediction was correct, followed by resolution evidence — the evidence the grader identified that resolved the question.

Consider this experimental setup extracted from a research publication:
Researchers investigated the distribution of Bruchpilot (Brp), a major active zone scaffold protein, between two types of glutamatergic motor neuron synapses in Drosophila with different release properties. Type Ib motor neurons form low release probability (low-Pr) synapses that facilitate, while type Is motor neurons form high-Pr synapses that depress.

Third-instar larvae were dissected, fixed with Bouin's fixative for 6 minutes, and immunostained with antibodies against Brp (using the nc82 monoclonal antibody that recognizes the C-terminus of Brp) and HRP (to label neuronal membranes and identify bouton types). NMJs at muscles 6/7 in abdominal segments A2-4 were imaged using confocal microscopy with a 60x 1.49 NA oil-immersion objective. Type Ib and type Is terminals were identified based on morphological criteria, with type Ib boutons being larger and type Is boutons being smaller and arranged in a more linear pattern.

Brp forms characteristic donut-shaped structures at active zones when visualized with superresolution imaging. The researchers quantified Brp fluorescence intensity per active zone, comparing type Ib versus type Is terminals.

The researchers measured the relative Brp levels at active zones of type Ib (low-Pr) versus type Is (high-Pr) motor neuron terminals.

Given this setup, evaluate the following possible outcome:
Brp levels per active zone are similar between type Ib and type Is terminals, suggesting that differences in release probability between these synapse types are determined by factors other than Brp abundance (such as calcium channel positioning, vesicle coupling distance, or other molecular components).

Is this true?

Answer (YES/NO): NO